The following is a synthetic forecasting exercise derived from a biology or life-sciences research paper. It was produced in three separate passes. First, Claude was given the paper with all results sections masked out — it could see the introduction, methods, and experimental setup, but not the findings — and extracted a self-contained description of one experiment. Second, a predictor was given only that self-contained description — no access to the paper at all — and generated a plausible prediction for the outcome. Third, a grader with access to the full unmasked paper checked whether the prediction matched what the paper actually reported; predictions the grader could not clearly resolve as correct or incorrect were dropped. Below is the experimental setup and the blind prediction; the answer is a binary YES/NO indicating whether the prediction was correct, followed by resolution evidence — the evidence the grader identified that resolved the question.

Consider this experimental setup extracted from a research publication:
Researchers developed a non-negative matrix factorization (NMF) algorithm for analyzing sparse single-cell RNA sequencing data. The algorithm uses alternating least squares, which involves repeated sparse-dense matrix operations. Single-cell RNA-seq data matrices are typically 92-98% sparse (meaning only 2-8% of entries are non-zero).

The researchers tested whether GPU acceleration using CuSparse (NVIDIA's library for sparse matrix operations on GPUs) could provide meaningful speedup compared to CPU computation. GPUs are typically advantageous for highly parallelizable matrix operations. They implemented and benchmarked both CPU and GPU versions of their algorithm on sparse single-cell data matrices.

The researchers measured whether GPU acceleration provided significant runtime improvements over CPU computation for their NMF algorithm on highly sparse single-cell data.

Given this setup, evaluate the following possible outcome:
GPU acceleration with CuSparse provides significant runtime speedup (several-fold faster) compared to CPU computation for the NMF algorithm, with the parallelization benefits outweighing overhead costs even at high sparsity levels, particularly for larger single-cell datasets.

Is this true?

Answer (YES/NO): NO